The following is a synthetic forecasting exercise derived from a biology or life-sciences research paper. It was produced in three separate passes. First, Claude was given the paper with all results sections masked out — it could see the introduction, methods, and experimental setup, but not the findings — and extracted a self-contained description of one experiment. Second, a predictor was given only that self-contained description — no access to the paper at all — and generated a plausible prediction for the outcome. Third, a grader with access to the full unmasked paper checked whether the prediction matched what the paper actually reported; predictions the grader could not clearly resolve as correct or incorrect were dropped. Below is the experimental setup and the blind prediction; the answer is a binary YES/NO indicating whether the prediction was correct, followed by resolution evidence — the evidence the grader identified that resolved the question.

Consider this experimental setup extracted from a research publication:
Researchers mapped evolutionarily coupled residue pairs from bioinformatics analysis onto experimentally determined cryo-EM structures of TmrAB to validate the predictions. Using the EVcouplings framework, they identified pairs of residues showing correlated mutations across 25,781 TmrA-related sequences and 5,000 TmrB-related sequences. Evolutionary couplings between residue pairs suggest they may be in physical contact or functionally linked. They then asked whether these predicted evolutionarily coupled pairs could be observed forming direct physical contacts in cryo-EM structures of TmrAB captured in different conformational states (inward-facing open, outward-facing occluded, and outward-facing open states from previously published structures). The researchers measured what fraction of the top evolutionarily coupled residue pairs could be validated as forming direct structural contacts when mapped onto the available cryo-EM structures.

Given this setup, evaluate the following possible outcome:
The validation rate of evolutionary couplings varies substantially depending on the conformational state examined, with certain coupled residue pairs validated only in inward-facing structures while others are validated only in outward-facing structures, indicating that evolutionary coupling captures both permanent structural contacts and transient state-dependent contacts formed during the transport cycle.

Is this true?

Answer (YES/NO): NO